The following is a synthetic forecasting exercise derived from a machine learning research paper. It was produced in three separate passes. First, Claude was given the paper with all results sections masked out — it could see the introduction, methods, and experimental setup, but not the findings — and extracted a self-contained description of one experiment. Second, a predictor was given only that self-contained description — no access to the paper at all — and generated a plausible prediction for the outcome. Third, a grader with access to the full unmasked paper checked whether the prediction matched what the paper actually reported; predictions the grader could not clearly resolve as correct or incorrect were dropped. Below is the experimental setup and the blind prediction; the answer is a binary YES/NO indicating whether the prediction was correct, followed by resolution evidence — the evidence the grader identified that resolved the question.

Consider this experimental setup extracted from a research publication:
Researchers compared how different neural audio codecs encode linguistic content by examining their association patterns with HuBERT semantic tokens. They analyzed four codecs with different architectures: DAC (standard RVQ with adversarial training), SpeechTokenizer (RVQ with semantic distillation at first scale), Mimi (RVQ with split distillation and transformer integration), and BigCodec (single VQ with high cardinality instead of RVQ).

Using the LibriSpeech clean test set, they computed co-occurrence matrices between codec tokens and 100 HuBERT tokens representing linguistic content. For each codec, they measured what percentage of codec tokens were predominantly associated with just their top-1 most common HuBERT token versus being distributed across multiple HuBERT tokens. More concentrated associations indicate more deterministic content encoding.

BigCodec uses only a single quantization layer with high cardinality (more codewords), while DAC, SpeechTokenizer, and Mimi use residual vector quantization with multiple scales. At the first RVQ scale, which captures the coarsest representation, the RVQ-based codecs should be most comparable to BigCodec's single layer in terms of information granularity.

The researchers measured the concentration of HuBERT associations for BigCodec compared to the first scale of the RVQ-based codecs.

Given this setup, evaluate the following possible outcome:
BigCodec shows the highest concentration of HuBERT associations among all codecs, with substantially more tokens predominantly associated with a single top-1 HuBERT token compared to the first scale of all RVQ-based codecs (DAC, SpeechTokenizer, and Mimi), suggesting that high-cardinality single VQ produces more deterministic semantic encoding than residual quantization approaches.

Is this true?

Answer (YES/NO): NO